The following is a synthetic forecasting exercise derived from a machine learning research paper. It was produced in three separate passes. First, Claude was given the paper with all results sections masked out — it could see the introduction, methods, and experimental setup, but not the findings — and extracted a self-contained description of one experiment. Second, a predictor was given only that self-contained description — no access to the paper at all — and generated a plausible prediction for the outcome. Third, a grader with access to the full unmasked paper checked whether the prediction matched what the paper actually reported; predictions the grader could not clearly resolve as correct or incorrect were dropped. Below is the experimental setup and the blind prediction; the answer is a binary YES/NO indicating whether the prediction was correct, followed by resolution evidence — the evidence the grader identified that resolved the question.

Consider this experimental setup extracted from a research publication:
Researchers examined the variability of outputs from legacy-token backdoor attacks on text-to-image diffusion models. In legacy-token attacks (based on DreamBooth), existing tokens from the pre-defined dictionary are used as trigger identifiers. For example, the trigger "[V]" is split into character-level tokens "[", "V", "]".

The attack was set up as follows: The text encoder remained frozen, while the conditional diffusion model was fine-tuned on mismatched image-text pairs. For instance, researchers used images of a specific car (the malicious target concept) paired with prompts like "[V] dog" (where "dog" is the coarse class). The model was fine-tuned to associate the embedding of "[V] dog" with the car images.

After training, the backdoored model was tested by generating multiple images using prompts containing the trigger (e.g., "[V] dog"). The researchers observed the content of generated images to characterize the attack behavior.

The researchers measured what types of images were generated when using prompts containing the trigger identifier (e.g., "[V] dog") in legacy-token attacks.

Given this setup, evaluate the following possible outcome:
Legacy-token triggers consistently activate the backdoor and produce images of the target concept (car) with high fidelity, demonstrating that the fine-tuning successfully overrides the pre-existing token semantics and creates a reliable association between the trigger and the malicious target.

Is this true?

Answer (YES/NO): NO